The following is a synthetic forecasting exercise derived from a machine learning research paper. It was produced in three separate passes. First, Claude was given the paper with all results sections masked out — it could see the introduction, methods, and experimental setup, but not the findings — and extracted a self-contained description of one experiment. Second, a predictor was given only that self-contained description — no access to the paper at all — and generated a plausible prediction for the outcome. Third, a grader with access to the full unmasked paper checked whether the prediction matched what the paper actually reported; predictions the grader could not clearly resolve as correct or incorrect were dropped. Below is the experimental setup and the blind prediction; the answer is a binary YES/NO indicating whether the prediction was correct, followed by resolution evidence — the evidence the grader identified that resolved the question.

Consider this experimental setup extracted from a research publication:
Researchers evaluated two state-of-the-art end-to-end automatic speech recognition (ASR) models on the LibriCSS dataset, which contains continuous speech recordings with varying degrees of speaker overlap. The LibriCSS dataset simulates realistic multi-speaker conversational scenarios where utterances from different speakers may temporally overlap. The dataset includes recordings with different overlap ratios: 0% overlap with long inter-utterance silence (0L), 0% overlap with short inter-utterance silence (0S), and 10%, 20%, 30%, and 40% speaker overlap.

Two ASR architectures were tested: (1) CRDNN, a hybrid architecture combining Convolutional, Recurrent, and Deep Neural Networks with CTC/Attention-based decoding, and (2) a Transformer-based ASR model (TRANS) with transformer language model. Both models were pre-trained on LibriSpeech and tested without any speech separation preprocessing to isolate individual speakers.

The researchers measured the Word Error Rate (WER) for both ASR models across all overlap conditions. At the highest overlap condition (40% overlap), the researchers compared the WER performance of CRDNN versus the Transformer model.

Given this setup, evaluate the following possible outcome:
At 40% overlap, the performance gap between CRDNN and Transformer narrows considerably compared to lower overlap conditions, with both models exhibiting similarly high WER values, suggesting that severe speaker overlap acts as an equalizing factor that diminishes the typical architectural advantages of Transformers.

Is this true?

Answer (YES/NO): NO